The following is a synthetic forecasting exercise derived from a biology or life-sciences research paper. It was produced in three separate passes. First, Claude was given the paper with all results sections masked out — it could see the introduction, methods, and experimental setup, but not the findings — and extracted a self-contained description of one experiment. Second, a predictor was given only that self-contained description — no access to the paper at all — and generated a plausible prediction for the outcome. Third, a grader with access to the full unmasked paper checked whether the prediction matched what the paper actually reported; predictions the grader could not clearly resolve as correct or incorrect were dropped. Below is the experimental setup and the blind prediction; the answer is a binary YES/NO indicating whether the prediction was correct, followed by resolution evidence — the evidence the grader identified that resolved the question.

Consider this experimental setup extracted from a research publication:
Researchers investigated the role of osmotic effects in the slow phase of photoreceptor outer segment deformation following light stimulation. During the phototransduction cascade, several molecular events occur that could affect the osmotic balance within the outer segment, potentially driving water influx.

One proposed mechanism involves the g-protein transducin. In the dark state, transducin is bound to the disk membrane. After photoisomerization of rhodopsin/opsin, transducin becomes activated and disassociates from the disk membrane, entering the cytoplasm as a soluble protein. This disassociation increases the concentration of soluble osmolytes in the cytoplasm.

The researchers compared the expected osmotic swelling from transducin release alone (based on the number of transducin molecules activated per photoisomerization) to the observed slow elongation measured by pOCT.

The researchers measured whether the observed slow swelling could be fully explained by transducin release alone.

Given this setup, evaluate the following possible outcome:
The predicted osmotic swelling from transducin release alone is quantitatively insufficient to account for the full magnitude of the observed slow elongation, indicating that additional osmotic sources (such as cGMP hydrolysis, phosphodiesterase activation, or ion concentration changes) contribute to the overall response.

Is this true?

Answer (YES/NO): YES